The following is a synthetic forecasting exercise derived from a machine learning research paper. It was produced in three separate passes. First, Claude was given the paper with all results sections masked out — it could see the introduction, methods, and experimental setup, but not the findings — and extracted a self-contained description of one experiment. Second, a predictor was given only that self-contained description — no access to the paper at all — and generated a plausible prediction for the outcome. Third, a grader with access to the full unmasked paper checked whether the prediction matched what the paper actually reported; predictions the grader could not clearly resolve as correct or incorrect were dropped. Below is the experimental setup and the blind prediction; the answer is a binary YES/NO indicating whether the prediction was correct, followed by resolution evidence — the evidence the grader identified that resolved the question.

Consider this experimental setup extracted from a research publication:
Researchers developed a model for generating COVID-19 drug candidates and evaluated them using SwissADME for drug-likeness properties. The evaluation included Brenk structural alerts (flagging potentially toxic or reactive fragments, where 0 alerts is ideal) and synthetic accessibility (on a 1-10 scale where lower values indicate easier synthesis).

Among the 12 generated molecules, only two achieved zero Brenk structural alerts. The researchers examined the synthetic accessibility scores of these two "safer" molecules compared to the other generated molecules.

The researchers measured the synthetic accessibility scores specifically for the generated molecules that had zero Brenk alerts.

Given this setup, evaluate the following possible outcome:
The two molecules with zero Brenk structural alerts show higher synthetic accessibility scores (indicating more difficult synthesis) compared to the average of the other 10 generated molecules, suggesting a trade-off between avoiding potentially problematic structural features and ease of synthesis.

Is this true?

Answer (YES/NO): NO